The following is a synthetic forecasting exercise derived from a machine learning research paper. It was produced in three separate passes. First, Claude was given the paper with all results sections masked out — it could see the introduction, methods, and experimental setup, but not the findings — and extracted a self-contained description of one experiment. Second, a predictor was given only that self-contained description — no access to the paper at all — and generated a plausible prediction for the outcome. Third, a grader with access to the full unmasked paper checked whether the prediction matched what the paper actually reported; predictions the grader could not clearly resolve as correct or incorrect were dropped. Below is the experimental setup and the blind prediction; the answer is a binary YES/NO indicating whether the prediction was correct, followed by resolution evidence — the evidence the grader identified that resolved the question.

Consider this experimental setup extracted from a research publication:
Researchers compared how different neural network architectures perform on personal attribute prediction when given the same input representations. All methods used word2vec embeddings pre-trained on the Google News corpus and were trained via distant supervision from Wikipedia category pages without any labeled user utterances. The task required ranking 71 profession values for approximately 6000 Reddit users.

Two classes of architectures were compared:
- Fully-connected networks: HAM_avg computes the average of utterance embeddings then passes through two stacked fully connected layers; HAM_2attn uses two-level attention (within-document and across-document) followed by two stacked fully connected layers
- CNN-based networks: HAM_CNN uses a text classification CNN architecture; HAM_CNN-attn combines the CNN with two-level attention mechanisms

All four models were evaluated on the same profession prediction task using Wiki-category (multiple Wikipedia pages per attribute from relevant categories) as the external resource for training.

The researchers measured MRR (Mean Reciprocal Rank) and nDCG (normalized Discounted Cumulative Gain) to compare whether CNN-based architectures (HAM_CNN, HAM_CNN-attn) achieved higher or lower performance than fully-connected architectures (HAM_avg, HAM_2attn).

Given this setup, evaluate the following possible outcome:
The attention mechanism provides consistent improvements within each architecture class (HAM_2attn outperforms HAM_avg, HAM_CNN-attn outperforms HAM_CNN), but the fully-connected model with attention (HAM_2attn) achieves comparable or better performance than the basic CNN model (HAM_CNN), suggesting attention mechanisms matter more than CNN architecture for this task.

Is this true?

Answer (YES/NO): NO